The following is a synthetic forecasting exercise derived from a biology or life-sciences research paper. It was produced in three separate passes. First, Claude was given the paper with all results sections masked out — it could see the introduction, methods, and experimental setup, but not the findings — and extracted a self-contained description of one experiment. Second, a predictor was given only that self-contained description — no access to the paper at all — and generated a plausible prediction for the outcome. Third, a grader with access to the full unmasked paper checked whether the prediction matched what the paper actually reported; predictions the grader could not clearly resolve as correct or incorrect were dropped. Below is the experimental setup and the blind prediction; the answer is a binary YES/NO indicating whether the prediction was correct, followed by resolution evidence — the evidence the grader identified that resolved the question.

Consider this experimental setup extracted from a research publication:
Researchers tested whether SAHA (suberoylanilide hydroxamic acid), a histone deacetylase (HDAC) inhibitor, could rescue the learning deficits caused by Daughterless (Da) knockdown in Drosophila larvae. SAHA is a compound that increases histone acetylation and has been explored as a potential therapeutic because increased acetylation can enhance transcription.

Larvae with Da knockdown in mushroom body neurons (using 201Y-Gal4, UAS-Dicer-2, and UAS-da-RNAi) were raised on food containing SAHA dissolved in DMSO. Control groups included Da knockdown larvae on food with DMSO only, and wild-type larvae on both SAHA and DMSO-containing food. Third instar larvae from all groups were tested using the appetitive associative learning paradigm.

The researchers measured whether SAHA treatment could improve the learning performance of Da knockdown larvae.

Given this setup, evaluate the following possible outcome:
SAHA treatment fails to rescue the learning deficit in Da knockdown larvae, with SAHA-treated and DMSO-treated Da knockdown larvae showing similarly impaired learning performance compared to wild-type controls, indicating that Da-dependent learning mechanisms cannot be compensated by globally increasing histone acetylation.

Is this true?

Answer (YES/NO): NO